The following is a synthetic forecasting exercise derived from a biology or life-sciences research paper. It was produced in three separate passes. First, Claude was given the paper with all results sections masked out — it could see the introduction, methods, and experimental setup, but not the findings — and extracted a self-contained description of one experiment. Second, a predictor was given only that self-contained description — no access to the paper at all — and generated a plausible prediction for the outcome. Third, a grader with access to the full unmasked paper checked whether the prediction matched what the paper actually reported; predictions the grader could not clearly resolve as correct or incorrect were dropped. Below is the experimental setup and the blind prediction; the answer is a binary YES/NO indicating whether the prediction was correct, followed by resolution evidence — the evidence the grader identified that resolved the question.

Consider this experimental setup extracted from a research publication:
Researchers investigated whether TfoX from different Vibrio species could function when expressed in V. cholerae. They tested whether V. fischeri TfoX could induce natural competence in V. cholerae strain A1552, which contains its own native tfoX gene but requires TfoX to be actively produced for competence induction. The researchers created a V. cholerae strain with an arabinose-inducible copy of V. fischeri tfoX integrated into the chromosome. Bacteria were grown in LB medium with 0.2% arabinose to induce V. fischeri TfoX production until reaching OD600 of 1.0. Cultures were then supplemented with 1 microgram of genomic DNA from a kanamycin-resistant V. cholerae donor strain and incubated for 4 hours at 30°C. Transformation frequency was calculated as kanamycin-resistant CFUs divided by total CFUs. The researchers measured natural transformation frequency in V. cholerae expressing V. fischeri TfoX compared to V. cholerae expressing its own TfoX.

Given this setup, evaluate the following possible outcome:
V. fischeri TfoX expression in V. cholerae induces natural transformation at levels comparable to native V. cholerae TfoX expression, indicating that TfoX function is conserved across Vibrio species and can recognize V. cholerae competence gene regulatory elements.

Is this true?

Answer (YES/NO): NO